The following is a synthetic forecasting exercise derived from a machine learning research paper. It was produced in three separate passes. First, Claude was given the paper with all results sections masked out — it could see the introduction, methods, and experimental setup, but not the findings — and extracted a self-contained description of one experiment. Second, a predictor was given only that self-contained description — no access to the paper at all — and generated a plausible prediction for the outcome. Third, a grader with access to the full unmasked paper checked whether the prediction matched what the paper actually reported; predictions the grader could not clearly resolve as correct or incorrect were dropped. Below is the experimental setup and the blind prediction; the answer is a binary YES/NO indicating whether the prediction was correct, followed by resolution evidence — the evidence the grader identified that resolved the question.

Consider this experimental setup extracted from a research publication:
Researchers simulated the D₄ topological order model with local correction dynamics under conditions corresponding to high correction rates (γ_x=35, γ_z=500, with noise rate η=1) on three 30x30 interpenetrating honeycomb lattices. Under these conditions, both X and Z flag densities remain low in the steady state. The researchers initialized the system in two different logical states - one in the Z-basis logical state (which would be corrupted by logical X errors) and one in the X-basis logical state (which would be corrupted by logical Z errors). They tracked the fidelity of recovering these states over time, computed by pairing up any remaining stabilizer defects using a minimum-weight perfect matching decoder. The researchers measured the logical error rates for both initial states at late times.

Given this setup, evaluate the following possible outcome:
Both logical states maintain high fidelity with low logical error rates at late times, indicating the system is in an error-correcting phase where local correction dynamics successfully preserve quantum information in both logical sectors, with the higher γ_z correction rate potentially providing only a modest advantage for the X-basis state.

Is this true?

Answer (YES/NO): YES